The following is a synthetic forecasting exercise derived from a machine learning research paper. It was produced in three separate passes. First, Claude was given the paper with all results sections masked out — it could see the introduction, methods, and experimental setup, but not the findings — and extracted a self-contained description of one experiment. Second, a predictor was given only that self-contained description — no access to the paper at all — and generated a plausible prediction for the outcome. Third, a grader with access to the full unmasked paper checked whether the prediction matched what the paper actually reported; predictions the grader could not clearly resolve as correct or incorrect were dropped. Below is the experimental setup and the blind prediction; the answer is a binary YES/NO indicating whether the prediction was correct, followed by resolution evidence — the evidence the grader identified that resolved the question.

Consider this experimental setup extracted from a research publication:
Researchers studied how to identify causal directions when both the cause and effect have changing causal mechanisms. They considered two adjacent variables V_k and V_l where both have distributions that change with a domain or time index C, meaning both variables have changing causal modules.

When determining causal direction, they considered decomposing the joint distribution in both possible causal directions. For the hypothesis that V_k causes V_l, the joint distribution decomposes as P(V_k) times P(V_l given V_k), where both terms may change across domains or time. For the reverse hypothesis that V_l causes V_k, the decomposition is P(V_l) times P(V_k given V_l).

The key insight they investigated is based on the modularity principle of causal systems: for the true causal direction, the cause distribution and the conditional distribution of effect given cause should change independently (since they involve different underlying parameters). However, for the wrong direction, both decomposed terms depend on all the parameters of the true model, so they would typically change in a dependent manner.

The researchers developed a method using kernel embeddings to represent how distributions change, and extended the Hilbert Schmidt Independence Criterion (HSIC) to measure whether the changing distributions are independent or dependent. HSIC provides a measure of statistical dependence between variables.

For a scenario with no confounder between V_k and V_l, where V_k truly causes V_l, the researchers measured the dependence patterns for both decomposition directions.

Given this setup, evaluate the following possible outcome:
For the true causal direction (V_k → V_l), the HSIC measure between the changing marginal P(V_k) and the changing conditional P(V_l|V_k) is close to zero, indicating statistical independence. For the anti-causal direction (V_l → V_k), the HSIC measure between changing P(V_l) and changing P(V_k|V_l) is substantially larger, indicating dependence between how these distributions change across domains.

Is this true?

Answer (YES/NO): YES